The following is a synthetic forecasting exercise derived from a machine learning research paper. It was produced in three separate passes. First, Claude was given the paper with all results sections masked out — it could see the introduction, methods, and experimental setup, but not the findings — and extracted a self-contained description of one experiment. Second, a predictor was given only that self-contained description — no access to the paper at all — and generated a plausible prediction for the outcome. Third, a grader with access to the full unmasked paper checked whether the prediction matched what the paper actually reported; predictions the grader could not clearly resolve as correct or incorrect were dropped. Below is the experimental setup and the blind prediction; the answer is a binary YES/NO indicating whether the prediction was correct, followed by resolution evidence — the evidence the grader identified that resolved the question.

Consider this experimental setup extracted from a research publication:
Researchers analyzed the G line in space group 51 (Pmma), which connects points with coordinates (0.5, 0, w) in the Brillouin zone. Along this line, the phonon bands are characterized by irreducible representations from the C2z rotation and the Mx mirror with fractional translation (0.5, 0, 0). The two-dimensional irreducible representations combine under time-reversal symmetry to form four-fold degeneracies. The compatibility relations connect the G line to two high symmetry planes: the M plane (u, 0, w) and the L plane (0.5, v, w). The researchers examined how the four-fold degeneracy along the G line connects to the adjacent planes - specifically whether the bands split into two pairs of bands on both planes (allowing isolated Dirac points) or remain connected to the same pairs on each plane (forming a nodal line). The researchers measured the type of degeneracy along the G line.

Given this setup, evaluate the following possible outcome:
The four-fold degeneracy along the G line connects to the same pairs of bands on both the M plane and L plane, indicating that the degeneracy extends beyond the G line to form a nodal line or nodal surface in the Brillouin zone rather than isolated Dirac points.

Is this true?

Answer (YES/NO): NO